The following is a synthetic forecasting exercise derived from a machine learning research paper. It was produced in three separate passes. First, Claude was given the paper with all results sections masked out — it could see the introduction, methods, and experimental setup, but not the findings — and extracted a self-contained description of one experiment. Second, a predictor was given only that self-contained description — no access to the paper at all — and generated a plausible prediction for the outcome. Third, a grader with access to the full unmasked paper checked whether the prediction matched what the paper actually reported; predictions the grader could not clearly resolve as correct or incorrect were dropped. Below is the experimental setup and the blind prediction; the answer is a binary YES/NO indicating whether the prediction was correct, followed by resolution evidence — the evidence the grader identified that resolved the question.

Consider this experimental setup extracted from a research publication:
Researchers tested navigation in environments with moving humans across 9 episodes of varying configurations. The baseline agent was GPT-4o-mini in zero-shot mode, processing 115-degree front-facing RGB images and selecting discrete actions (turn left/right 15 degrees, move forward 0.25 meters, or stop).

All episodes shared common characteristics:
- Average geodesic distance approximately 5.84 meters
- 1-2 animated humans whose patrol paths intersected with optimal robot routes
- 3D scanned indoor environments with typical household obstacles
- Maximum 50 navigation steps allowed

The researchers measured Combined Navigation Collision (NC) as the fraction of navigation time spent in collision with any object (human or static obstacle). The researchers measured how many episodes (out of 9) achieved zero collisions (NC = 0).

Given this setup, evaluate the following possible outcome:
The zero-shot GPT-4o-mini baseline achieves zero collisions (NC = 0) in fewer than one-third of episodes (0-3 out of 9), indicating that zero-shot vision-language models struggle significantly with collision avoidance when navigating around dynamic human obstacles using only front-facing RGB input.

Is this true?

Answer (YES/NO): YES